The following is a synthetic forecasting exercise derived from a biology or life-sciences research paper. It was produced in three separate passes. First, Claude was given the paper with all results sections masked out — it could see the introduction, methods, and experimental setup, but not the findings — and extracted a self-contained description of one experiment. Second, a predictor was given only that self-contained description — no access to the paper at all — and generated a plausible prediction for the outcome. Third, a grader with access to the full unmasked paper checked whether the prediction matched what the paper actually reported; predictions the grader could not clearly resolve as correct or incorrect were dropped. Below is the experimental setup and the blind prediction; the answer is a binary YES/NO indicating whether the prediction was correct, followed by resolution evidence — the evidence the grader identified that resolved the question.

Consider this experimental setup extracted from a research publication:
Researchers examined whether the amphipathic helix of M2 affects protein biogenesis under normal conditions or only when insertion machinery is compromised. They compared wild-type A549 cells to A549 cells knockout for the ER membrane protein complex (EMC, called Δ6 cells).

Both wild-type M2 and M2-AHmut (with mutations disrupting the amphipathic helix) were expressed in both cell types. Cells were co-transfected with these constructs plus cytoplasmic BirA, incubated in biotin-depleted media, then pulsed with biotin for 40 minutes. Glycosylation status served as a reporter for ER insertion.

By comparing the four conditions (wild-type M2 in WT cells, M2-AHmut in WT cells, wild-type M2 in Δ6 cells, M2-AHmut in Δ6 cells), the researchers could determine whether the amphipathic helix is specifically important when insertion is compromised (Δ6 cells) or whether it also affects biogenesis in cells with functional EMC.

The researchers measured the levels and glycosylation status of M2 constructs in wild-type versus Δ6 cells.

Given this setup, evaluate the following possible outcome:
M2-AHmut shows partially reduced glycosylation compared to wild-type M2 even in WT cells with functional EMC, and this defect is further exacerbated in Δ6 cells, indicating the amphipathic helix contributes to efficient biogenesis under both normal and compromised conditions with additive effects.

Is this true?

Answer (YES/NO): NO